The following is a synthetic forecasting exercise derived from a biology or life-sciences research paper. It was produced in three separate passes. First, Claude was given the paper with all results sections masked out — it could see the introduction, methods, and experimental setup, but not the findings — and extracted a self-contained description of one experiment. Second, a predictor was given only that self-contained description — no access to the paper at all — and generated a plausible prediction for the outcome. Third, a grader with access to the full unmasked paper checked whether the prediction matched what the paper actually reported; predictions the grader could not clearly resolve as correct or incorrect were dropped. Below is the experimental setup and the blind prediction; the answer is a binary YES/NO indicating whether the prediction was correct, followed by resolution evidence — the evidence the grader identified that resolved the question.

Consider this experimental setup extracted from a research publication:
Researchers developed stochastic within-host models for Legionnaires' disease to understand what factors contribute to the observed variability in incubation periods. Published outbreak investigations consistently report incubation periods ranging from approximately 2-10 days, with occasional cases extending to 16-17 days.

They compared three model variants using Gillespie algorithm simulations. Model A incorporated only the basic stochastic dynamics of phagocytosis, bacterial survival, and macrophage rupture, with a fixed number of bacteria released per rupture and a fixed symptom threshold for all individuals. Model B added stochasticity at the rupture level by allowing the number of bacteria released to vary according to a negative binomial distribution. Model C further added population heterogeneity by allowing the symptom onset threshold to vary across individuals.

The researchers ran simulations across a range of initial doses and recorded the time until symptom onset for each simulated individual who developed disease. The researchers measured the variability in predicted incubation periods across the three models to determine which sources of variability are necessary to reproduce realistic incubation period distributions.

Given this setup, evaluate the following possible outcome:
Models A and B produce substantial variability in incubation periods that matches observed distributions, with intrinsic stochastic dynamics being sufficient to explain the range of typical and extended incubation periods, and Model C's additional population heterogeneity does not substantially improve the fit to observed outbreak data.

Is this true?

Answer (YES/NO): NO